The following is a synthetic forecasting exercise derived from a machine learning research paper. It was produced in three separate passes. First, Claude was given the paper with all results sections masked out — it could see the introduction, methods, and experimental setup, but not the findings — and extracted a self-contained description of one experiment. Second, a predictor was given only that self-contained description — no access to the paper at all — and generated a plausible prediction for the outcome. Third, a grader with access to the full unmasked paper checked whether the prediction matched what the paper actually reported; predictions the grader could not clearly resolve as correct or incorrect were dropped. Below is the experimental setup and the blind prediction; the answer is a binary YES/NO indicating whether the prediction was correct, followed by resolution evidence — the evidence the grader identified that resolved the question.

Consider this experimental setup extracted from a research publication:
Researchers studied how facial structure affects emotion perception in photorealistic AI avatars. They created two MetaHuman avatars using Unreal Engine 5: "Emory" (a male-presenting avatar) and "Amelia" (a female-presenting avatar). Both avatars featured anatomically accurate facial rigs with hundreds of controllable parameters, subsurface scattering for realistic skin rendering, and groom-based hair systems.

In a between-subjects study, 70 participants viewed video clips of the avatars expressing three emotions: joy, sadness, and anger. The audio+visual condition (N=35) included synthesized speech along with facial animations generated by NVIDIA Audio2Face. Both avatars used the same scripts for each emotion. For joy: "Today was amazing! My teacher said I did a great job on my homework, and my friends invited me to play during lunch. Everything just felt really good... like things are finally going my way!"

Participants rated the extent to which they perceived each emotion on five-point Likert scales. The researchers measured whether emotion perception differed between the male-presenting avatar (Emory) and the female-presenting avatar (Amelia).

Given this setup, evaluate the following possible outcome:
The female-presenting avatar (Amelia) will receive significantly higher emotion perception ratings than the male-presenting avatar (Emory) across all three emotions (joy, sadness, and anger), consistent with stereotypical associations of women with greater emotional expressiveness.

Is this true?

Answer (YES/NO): NO